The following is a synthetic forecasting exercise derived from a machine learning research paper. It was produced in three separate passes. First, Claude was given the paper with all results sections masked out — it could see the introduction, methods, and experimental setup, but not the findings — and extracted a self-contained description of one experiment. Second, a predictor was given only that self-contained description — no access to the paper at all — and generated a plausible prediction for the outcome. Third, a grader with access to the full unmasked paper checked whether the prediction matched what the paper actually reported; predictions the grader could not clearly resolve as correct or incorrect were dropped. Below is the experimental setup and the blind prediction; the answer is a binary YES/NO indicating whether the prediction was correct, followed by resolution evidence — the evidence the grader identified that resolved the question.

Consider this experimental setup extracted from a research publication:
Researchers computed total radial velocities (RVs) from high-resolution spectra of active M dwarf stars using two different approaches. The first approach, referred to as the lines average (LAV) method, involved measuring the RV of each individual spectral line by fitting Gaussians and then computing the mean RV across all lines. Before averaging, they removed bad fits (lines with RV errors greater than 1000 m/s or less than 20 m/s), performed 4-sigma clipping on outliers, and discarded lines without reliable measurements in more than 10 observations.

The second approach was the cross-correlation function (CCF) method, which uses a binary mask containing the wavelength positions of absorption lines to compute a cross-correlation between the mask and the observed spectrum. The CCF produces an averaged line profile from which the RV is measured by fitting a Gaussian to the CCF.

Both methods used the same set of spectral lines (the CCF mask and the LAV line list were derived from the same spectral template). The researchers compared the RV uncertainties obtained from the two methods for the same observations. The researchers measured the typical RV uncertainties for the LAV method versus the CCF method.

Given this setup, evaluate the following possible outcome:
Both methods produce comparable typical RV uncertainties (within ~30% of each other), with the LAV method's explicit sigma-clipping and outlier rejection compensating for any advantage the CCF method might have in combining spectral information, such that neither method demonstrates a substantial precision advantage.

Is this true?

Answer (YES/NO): NO